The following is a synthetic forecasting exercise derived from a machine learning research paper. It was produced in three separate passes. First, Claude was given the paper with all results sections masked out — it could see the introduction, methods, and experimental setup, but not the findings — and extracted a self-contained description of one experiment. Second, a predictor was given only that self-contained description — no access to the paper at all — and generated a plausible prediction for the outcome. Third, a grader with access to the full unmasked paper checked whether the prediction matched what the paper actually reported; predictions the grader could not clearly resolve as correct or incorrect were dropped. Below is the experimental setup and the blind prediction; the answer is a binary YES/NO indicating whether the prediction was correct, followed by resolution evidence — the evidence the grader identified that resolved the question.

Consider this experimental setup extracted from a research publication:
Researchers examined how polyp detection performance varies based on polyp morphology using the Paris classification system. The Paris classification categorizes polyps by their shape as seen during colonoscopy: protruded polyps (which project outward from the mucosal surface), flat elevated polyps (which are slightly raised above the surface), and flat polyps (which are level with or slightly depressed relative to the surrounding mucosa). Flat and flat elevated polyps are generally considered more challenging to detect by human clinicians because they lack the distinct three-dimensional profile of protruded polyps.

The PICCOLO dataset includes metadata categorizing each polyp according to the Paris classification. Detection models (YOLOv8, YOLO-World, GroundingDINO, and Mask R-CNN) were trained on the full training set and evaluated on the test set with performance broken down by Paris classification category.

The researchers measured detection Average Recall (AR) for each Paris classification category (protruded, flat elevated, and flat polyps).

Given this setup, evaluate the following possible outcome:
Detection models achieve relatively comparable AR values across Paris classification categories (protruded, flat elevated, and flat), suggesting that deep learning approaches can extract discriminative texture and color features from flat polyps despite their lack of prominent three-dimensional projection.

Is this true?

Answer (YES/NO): NO